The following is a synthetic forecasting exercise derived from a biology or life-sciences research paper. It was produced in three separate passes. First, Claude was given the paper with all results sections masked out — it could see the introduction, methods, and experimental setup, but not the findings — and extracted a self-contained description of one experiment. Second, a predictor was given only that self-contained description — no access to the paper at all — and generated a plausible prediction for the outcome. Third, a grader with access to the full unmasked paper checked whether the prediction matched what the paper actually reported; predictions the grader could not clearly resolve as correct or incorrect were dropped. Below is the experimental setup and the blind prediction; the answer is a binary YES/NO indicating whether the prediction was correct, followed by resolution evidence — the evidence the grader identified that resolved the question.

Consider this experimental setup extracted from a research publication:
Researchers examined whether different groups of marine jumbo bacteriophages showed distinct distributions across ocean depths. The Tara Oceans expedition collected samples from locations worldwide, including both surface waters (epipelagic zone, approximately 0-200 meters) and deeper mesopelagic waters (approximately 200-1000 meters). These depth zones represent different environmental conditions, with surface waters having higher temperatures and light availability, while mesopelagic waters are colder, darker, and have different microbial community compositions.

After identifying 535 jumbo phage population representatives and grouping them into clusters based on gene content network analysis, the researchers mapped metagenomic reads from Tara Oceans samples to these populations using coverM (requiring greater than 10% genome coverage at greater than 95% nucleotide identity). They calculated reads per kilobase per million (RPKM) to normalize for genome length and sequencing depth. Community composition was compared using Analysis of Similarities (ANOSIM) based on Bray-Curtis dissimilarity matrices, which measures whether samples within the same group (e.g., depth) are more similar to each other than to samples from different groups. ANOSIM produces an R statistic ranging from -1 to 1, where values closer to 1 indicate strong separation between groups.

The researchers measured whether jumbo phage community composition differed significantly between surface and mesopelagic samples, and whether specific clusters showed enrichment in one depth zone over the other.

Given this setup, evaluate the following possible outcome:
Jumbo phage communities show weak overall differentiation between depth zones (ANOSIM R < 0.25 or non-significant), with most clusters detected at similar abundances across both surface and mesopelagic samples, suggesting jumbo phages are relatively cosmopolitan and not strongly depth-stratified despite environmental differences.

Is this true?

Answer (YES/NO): NO